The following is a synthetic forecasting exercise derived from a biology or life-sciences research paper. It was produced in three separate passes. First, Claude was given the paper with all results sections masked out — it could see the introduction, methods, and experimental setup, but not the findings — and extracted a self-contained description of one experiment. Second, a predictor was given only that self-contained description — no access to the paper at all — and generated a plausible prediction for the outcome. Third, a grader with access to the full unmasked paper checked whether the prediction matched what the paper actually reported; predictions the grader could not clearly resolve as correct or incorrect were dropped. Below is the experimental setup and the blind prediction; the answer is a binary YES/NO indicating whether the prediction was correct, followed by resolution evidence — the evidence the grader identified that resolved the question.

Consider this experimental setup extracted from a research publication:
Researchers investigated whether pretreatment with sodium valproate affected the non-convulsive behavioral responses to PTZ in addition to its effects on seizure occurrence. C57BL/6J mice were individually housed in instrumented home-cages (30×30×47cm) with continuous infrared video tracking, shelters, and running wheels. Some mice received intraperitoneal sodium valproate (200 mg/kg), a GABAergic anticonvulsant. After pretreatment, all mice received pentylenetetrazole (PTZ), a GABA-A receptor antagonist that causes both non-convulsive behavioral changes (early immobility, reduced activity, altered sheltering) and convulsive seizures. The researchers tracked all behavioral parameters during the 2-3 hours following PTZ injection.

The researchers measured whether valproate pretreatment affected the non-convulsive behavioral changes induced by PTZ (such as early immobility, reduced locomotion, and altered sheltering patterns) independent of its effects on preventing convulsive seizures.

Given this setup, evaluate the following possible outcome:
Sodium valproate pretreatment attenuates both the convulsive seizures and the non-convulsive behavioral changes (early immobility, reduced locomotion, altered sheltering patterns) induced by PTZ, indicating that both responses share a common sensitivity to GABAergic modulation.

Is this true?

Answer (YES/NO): NO